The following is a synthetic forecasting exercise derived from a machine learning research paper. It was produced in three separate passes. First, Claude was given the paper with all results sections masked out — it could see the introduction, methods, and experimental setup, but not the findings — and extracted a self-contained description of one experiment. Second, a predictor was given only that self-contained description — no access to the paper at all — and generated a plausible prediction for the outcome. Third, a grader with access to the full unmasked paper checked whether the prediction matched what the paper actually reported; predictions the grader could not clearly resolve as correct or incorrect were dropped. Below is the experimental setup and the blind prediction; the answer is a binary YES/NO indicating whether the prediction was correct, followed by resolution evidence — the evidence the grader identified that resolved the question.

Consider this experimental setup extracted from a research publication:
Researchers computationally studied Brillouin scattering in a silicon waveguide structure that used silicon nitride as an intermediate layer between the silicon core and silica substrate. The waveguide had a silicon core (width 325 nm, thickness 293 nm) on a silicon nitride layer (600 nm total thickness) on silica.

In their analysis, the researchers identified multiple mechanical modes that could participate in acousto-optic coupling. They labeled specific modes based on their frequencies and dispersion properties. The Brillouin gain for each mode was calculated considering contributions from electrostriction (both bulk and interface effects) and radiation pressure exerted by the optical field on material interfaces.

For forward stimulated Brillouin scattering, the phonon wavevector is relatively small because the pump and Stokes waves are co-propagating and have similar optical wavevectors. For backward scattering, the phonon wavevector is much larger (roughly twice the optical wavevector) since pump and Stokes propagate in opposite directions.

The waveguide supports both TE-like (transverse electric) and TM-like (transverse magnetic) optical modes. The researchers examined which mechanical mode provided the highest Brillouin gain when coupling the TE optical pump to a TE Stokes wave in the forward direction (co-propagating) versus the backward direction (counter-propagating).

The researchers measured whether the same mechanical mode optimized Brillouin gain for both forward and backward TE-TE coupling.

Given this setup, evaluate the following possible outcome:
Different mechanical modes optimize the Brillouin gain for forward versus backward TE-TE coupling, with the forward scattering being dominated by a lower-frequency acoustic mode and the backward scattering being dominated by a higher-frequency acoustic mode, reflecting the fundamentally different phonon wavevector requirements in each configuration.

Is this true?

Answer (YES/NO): YES